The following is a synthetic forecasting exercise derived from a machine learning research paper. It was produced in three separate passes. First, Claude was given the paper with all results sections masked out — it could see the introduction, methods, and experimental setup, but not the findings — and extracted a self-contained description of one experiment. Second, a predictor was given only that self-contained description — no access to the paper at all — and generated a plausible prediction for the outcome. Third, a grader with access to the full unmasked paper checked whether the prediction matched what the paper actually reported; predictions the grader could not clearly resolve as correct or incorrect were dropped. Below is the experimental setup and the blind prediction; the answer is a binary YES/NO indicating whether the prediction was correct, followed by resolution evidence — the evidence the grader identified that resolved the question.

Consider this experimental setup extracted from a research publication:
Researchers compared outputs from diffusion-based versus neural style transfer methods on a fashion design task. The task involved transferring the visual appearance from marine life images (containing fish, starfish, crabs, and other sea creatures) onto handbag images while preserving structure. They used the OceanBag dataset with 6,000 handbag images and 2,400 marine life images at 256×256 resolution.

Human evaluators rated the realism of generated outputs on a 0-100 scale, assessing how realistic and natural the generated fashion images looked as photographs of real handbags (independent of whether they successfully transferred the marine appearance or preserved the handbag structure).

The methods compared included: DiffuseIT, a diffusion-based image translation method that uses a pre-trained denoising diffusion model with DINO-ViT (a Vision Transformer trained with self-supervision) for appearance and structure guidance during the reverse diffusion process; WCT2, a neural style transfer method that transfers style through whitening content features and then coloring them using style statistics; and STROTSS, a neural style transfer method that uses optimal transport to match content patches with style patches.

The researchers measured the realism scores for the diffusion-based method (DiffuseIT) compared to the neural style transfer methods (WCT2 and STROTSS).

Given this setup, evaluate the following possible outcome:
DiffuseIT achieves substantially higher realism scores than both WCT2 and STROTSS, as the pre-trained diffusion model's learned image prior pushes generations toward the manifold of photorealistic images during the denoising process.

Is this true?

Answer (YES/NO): NO